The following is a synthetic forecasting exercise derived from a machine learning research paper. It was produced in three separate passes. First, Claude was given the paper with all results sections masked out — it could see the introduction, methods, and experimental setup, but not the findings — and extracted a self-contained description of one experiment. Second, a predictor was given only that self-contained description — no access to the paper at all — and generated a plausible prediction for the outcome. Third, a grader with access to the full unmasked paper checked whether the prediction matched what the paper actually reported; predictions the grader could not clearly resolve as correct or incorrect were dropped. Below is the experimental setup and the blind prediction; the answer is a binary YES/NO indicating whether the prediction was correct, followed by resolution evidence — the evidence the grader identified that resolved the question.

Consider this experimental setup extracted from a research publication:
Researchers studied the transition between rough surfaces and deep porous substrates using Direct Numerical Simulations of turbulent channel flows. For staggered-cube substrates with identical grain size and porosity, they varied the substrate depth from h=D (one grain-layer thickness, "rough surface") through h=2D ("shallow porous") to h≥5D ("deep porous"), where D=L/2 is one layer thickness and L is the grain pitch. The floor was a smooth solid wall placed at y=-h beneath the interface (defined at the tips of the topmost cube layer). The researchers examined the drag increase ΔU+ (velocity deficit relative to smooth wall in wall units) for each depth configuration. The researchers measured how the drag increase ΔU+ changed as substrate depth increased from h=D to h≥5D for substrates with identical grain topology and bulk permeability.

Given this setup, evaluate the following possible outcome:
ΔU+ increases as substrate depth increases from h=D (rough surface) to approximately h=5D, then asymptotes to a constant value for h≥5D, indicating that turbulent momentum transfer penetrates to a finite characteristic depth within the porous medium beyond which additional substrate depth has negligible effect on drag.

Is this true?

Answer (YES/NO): YES